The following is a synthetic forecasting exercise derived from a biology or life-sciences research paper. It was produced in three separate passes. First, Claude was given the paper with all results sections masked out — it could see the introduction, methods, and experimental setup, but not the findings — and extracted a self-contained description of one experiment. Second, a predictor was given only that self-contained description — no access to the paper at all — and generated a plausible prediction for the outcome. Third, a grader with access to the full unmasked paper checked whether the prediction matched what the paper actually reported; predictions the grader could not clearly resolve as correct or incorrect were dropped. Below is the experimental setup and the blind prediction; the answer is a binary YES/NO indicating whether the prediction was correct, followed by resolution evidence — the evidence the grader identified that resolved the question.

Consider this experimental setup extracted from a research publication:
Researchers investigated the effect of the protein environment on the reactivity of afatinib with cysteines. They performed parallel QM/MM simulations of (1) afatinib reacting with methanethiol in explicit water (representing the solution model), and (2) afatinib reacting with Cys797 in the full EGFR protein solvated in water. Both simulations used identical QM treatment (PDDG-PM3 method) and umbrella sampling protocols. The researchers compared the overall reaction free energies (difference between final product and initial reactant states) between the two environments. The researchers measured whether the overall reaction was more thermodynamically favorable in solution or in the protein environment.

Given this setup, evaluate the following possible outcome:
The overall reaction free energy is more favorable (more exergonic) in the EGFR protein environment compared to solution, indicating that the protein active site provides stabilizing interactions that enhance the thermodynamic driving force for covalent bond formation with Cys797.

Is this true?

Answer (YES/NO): NO